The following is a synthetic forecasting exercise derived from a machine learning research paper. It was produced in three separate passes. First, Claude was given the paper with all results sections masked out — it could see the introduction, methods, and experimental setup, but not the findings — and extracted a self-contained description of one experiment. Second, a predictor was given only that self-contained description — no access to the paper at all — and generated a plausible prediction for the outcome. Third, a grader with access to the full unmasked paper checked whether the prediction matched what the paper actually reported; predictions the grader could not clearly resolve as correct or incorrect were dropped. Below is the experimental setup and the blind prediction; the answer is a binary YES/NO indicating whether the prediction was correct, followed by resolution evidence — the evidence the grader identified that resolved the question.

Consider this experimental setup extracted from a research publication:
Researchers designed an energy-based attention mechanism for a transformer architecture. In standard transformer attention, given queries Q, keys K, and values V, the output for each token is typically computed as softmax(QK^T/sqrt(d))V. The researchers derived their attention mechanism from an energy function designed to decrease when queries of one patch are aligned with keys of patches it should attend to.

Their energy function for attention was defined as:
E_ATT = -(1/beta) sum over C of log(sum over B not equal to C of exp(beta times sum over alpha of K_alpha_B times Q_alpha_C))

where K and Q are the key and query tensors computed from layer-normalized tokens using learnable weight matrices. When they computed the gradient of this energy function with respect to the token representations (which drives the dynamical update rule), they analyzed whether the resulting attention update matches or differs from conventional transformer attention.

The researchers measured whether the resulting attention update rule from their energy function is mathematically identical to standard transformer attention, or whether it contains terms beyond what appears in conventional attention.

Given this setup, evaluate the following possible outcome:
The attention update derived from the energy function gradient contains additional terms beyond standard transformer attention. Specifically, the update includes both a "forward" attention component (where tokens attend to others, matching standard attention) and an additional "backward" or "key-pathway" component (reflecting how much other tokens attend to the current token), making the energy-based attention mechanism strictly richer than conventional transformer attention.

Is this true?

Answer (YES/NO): YES